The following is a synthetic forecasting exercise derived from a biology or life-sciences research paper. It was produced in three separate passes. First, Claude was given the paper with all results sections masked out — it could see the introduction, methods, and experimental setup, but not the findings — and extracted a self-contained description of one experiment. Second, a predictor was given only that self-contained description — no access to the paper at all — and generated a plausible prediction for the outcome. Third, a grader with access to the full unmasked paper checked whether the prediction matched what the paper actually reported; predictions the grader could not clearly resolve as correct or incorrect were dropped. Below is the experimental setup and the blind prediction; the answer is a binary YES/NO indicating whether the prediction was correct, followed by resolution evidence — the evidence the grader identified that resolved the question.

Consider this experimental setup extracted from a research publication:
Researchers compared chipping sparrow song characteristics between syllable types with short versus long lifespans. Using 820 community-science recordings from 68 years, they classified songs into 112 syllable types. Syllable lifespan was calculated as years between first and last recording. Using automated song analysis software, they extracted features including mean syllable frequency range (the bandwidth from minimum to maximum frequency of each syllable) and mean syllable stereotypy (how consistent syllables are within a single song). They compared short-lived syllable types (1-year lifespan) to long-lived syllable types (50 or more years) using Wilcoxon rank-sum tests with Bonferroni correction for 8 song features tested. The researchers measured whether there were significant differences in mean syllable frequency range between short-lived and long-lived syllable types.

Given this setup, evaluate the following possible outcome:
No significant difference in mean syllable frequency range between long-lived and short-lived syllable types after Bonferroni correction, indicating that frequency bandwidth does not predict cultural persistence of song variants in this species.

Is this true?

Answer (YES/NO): YES